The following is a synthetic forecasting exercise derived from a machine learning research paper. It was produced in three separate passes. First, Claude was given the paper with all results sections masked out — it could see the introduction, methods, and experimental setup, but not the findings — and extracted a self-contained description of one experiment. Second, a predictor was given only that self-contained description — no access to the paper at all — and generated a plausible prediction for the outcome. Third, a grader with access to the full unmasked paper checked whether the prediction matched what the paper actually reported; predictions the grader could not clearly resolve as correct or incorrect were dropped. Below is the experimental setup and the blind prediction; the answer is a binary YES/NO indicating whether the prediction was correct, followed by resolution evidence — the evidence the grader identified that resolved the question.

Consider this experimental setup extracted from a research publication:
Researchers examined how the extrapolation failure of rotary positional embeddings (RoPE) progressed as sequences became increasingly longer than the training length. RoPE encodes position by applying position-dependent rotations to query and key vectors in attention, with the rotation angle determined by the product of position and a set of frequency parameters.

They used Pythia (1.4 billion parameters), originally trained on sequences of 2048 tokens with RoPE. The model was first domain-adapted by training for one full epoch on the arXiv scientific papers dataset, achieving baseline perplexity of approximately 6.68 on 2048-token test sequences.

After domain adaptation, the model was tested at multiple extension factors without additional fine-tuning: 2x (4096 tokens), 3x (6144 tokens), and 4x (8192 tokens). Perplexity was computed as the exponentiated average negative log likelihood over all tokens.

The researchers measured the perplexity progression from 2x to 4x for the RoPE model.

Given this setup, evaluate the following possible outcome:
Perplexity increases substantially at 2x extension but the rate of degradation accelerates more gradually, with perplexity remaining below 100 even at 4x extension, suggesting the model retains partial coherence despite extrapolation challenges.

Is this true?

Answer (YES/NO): YES